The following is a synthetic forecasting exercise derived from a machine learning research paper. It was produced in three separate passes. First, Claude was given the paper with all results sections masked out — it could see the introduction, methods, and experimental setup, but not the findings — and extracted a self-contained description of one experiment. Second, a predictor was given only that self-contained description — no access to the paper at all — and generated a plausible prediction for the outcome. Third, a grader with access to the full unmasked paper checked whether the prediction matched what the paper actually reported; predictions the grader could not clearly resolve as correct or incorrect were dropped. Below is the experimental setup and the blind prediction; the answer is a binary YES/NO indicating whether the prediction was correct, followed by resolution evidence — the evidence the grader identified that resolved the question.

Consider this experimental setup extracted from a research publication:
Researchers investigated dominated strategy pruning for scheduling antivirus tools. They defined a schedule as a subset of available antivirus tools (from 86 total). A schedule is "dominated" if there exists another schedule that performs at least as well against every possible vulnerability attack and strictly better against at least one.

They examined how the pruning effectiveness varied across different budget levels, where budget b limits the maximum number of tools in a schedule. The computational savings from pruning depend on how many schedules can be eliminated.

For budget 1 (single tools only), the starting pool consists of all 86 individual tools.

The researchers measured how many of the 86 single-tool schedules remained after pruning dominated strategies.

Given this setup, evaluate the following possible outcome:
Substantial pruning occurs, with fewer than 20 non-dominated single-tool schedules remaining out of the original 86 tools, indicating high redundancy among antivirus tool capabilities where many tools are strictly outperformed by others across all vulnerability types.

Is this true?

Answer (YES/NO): NO